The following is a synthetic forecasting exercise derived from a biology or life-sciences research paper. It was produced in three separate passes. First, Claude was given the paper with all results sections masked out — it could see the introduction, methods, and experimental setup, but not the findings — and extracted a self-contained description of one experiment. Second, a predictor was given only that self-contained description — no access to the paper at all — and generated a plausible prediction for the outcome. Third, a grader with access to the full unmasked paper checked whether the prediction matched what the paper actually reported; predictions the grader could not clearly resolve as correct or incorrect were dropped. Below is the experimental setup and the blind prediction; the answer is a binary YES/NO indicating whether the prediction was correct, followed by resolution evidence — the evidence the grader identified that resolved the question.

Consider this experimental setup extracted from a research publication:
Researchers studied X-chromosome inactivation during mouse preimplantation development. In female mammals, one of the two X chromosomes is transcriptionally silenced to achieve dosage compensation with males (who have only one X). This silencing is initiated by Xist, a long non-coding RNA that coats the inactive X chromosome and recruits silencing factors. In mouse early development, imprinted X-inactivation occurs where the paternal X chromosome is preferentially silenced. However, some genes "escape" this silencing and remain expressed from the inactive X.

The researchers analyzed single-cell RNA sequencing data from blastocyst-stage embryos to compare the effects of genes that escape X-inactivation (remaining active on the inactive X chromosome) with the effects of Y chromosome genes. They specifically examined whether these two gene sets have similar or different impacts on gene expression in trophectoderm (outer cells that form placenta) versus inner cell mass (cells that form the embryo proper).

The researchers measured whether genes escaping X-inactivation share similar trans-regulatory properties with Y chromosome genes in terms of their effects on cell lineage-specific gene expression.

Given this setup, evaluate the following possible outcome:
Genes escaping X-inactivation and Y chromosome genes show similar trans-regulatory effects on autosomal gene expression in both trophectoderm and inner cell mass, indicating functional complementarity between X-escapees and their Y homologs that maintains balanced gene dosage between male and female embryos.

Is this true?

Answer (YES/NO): NO